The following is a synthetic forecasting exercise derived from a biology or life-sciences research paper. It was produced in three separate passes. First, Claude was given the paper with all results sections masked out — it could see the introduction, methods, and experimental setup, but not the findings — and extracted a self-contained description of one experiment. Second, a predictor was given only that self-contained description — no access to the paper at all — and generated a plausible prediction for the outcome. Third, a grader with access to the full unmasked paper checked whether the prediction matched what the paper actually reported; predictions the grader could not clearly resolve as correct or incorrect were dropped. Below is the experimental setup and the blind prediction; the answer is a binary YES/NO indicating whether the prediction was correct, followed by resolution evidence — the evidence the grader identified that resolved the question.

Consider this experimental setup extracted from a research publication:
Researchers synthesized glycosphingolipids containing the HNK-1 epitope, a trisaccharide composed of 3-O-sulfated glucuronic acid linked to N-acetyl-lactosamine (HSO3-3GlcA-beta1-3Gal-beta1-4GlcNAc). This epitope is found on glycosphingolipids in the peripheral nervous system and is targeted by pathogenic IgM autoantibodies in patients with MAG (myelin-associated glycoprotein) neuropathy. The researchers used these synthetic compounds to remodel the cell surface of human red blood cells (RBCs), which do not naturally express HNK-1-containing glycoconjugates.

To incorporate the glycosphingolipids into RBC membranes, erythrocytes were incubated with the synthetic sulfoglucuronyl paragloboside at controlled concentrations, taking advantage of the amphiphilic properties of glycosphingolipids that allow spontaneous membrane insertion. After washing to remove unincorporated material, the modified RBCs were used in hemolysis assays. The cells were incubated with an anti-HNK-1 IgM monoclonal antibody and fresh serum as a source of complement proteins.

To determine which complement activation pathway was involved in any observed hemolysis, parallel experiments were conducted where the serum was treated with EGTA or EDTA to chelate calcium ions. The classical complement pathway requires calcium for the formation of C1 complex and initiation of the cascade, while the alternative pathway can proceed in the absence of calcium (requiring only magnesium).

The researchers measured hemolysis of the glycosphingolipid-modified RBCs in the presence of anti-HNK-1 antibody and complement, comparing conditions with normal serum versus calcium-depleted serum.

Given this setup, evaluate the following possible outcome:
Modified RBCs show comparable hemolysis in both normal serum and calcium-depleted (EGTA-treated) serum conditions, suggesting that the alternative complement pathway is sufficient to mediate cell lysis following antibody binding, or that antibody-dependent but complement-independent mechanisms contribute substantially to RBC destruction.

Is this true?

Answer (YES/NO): NO